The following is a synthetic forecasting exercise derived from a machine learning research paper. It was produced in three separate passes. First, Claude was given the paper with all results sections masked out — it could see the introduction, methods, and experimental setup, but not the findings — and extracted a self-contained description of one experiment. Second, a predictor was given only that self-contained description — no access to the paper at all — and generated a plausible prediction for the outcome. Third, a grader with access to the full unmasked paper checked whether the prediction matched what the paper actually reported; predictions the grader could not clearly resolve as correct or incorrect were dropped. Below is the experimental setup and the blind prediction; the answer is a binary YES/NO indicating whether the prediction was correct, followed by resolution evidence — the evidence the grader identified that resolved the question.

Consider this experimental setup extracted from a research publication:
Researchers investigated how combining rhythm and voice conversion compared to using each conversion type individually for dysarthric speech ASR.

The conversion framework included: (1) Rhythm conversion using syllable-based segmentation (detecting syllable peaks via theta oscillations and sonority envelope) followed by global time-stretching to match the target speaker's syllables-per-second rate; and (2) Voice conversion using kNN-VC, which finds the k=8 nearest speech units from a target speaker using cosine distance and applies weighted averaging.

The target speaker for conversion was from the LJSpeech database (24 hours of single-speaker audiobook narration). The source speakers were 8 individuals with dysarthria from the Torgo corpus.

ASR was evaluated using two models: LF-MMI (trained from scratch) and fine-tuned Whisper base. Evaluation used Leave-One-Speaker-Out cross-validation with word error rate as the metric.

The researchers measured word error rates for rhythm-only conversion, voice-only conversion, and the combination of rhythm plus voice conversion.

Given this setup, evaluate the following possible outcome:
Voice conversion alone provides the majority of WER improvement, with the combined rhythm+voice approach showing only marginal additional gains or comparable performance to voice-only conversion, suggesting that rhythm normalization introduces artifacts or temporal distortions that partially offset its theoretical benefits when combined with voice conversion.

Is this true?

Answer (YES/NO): NO